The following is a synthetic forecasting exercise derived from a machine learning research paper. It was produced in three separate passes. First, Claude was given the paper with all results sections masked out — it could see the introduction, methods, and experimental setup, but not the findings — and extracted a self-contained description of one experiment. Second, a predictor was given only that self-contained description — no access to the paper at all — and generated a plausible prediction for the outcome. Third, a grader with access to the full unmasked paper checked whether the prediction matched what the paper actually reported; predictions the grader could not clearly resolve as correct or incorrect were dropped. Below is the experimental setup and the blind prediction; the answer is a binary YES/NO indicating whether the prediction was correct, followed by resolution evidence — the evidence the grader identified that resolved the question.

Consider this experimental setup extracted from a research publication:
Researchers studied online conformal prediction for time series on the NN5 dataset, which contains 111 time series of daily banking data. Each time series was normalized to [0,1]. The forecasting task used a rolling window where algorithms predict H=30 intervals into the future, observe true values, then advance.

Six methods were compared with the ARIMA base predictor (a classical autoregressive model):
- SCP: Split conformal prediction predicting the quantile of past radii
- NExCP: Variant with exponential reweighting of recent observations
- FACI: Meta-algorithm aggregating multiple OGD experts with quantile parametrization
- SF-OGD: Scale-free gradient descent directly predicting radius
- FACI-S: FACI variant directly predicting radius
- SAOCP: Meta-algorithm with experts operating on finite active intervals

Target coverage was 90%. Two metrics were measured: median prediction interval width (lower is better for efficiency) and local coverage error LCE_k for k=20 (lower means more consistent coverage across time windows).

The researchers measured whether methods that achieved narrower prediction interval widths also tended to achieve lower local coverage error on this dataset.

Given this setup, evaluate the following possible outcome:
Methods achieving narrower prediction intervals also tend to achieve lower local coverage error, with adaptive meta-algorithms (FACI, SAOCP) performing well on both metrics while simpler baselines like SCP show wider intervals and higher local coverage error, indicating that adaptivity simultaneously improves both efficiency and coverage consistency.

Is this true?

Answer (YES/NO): NO